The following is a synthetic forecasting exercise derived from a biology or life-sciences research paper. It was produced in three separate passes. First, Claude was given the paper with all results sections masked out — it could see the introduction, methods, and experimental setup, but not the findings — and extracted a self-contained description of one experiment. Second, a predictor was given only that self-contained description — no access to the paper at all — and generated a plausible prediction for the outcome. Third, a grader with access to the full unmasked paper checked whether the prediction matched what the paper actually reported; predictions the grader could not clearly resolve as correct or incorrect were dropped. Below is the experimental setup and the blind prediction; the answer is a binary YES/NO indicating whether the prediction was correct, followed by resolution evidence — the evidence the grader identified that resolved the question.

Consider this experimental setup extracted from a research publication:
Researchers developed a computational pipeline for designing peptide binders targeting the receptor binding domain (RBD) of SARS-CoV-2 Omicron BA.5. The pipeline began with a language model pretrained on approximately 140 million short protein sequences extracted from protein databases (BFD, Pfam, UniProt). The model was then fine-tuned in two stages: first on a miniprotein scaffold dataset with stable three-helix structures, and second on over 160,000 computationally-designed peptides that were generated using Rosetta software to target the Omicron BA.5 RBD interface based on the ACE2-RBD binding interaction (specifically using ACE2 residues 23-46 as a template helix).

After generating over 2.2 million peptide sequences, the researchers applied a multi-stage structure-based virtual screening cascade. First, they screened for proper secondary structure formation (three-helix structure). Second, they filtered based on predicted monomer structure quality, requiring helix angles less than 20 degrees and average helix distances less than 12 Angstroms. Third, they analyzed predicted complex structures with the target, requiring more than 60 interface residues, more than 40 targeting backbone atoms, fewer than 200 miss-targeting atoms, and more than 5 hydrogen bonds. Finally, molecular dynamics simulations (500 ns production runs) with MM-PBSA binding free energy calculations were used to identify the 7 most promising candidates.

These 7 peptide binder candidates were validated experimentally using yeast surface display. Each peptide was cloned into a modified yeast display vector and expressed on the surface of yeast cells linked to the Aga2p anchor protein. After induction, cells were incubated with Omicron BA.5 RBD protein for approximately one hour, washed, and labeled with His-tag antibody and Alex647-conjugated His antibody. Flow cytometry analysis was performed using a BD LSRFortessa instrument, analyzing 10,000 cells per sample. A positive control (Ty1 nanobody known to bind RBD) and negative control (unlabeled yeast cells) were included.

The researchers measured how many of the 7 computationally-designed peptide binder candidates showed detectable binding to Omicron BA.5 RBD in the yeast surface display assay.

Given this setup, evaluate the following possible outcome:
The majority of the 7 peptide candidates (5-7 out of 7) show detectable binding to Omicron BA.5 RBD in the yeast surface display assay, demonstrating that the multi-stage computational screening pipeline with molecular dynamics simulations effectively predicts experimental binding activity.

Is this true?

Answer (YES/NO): NO